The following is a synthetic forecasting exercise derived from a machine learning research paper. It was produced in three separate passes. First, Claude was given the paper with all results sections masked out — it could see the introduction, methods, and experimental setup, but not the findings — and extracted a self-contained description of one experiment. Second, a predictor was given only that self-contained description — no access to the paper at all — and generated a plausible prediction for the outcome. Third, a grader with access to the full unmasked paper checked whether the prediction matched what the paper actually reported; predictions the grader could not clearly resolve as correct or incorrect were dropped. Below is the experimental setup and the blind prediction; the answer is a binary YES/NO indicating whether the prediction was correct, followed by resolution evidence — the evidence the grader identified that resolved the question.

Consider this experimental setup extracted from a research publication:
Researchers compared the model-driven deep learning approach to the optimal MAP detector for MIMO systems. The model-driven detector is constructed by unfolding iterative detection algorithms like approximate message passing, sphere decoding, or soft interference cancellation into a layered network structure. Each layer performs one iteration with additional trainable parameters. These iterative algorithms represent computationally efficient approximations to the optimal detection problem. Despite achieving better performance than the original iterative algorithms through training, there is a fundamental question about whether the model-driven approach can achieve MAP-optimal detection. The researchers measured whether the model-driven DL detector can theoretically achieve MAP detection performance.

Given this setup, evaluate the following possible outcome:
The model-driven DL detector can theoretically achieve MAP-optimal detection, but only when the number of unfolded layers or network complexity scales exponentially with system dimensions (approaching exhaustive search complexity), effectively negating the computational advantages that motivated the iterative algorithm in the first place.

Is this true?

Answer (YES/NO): NO